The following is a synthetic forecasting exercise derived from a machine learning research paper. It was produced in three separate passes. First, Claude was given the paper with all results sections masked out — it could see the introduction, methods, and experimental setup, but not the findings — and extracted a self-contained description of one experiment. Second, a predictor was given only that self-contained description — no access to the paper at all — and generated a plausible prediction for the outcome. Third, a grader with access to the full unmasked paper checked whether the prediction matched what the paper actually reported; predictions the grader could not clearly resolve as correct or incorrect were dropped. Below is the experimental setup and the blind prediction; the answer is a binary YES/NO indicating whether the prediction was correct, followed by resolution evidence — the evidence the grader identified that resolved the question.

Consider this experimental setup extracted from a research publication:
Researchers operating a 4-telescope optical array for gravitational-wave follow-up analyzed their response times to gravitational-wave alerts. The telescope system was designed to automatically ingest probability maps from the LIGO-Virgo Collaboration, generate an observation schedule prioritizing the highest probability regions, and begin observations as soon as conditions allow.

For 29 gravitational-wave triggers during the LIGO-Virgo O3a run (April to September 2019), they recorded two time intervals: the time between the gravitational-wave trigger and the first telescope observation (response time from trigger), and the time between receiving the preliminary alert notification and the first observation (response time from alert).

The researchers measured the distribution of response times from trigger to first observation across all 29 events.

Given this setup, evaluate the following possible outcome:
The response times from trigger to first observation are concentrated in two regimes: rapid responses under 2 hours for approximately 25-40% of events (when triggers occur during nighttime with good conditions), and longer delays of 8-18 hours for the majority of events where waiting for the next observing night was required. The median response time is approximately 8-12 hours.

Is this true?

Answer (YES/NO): NO